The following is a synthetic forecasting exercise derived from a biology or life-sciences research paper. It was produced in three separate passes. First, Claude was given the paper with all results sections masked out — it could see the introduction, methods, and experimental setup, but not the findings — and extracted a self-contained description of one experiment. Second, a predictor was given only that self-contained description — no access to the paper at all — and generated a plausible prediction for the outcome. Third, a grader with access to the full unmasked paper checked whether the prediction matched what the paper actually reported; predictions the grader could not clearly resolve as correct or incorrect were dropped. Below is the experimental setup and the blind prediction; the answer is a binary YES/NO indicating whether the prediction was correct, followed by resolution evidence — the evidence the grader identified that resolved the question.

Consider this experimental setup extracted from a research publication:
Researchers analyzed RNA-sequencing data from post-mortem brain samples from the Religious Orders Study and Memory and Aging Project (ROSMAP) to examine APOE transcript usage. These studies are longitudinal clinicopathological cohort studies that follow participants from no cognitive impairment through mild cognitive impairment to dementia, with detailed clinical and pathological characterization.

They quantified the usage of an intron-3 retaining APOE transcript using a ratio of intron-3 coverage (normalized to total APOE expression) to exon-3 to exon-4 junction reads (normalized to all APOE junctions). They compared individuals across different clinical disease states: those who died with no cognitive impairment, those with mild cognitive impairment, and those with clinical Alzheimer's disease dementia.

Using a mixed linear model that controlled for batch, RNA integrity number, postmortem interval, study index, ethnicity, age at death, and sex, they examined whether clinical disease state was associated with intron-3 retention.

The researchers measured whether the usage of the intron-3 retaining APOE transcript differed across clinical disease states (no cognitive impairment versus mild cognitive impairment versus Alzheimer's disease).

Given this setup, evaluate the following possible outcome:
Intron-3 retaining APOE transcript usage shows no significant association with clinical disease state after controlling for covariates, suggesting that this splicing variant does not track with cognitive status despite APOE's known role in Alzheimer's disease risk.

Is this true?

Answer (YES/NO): NO